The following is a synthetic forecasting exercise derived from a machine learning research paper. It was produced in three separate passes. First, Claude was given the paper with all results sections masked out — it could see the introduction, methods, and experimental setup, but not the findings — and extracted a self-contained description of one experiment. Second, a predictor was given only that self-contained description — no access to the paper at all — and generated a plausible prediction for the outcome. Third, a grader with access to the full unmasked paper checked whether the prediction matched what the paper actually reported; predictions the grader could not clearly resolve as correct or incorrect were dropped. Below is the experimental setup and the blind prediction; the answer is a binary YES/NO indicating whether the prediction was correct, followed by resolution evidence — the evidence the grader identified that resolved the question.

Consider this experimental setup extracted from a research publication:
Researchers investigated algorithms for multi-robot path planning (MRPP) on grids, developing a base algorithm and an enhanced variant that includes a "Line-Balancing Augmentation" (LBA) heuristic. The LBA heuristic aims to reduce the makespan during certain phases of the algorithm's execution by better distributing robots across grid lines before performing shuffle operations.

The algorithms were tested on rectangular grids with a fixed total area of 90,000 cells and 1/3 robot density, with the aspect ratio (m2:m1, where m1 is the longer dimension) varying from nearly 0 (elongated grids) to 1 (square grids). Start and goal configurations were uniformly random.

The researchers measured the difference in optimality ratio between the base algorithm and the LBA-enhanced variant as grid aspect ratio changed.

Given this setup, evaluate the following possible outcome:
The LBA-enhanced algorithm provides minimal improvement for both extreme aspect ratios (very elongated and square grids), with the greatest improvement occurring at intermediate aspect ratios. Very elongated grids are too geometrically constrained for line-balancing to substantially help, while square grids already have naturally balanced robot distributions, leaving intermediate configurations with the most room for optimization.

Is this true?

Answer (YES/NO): NO